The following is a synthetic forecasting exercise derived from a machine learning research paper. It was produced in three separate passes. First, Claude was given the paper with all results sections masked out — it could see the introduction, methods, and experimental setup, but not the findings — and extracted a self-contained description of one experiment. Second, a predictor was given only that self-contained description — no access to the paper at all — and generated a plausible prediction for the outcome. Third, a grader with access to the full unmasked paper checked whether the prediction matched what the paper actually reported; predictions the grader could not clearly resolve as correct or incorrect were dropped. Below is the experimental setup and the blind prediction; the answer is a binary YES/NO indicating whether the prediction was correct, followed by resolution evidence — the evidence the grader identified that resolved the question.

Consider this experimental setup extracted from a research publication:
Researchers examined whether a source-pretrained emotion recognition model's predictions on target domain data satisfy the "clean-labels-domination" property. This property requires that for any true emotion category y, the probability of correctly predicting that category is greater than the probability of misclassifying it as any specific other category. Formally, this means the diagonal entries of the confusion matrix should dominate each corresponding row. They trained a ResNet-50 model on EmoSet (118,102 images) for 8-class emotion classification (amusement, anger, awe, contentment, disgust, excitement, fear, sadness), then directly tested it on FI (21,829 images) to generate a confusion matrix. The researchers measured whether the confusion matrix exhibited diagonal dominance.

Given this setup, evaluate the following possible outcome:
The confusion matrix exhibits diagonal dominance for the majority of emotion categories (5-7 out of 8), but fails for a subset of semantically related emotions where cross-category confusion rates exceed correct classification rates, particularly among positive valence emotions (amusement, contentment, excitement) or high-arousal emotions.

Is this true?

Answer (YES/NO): NO